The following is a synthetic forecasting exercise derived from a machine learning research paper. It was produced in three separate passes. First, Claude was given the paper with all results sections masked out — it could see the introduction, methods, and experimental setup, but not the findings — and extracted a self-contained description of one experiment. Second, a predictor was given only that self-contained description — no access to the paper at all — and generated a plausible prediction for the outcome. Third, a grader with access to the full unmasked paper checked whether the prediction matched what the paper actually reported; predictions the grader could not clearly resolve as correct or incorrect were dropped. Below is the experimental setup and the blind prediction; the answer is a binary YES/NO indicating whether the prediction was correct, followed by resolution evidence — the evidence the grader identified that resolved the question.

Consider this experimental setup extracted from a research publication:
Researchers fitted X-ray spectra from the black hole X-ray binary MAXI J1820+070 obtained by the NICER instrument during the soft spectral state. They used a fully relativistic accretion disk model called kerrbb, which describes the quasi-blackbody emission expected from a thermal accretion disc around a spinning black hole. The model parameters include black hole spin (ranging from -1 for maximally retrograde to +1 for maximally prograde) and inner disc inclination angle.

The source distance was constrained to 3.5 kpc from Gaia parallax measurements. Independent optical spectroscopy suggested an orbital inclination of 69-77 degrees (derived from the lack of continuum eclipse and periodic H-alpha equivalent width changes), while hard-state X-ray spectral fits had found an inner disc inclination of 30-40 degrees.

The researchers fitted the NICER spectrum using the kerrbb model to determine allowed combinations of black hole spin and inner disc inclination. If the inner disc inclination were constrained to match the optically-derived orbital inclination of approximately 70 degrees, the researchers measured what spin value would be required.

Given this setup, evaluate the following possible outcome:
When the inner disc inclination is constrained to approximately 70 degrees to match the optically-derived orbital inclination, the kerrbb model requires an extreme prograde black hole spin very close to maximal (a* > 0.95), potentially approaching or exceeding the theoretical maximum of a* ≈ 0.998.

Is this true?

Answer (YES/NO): NO